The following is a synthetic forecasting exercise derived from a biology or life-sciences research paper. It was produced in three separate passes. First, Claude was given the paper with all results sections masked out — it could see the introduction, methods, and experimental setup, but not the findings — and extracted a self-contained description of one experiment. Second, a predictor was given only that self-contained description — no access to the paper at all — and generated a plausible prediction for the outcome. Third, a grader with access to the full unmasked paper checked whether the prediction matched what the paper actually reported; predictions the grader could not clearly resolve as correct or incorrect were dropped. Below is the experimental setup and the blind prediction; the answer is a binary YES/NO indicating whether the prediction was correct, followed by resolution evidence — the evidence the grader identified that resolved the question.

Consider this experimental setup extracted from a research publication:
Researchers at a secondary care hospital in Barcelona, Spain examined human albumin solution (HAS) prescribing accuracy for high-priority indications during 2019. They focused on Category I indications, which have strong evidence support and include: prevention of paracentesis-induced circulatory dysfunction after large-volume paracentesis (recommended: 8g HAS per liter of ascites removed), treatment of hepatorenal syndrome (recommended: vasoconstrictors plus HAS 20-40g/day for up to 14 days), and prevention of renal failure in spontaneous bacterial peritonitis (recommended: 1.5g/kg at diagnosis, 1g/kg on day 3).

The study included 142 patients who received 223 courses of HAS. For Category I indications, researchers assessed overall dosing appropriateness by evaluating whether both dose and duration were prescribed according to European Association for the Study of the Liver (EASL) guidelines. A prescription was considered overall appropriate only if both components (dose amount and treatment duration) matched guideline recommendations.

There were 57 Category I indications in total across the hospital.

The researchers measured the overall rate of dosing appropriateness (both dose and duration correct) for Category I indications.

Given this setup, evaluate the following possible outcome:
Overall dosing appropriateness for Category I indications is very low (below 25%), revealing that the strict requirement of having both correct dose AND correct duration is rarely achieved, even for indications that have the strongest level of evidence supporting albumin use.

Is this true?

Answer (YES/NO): YES